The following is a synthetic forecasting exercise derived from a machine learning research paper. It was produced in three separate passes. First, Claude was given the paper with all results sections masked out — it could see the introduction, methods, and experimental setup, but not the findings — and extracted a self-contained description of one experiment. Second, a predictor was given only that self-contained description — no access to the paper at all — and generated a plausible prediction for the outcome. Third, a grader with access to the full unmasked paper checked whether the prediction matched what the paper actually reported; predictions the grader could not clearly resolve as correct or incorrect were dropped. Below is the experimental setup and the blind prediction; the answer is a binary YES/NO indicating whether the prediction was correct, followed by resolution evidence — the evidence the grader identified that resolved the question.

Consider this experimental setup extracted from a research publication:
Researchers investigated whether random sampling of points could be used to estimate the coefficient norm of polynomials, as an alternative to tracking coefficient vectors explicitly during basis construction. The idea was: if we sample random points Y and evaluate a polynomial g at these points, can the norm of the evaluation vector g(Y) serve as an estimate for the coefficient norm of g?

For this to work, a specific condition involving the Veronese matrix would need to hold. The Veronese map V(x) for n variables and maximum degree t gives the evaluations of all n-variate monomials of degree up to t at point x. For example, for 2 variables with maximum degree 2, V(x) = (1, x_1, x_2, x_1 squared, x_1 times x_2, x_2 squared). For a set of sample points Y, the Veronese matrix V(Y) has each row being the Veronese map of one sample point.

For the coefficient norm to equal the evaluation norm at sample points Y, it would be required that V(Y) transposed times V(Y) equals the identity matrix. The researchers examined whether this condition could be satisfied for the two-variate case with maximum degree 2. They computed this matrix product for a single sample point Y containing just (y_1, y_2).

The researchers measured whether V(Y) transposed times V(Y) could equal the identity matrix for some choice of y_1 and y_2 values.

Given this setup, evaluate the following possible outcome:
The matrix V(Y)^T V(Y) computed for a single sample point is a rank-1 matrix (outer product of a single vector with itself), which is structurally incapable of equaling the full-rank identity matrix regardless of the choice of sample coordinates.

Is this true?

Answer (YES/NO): NO